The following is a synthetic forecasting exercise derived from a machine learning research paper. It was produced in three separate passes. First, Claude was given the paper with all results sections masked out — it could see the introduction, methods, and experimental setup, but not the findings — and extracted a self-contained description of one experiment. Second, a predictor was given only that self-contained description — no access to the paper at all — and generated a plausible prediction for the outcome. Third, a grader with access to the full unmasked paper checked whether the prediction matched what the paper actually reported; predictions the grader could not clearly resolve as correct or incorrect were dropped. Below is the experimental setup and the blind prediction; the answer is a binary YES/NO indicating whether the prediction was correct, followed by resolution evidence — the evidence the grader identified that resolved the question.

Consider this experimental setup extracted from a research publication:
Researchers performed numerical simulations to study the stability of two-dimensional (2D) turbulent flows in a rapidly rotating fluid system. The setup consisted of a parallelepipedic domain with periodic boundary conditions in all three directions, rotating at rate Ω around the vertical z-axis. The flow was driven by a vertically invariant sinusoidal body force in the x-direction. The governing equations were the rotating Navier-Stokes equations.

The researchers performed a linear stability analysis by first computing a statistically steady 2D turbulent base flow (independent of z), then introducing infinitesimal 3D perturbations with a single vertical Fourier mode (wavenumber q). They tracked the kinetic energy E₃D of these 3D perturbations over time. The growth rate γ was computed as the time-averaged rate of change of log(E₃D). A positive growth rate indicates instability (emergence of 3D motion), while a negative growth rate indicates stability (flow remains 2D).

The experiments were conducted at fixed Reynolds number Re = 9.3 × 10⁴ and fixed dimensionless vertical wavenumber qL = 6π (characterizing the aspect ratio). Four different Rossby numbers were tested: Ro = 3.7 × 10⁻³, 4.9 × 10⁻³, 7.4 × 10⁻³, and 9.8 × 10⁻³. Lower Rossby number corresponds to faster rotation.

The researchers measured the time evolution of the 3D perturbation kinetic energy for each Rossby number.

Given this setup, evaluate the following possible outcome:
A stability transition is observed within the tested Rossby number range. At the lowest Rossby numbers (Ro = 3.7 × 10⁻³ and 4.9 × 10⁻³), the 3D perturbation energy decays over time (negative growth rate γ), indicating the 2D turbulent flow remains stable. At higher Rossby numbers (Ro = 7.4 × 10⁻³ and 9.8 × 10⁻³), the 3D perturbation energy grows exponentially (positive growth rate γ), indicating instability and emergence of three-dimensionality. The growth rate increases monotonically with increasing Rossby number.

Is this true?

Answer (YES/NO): YES